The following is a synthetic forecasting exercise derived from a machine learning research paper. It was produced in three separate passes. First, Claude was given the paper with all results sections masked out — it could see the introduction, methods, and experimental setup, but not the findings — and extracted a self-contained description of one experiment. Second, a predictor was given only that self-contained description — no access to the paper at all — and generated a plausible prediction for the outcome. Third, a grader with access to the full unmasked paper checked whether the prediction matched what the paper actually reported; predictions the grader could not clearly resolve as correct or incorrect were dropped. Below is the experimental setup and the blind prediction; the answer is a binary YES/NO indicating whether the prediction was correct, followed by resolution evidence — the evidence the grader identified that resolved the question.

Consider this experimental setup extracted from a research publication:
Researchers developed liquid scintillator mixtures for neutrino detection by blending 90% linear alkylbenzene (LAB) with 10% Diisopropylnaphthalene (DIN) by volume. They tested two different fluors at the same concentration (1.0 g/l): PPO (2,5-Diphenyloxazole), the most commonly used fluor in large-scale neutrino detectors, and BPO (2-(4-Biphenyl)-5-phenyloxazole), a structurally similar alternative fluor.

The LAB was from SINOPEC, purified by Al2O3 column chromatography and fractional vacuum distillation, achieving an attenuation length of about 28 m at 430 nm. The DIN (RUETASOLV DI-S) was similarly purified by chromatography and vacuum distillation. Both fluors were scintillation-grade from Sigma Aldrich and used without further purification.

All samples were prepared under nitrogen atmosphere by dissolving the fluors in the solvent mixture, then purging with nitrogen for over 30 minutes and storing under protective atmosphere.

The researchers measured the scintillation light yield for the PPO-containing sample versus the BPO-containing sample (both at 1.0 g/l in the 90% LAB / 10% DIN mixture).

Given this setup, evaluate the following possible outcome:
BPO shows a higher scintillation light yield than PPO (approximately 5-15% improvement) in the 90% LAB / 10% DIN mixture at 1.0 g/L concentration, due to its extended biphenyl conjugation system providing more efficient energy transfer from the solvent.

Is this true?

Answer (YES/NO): YES